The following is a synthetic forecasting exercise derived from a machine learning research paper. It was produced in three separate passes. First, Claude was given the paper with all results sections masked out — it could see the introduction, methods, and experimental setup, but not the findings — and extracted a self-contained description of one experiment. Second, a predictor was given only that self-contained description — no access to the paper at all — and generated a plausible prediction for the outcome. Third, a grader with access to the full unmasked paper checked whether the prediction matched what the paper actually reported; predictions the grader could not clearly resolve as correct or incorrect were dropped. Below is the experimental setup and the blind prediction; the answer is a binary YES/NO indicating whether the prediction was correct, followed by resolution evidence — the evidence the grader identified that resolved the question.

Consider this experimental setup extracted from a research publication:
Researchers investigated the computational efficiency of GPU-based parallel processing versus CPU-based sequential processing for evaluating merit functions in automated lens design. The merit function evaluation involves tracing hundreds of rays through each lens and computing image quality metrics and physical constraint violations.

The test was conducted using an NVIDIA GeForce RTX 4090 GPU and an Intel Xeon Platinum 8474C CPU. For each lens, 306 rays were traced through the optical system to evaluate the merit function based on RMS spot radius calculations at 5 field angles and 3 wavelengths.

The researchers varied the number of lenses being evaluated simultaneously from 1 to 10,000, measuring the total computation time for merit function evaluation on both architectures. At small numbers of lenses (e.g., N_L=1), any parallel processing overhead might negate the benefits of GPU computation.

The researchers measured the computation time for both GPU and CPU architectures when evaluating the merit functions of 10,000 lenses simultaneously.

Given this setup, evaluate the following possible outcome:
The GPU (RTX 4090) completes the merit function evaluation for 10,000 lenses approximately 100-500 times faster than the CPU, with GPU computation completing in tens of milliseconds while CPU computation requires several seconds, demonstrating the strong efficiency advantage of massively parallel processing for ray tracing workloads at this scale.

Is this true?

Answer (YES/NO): NO